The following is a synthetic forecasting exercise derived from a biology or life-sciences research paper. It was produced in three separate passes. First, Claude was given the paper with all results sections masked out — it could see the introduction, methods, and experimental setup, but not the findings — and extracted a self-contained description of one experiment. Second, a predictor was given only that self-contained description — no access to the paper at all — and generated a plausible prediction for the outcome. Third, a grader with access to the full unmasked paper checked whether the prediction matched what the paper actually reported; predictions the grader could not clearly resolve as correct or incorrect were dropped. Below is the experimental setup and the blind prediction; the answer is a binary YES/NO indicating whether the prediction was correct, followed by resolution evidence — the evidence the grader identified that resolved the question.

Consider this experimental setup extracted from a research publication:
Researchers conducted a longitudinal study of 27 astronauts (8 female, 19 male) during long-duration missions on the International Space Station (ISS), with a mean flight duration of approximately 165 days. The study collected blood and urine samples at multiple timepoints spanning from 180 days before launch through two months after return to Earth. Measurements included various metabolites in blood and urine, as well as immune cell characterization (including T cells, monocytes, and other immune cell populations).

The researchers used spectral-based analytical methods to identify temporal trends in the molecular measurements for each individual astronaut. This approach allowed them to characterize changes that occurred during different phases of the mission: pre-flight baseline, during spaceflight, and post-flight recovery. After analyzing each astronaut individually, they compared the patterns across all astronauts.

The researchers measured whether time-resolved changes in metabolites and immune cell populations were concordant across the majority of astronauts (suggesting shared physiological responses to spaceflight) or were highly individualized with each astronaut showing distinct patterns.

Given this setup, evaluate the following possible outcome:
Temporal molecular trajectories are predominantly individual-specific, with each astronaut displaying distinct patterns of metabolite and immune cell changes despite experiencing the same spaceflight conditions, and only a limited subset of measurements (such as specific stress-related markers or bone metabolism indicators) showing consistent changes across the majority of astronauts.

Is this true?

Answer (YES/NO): YES